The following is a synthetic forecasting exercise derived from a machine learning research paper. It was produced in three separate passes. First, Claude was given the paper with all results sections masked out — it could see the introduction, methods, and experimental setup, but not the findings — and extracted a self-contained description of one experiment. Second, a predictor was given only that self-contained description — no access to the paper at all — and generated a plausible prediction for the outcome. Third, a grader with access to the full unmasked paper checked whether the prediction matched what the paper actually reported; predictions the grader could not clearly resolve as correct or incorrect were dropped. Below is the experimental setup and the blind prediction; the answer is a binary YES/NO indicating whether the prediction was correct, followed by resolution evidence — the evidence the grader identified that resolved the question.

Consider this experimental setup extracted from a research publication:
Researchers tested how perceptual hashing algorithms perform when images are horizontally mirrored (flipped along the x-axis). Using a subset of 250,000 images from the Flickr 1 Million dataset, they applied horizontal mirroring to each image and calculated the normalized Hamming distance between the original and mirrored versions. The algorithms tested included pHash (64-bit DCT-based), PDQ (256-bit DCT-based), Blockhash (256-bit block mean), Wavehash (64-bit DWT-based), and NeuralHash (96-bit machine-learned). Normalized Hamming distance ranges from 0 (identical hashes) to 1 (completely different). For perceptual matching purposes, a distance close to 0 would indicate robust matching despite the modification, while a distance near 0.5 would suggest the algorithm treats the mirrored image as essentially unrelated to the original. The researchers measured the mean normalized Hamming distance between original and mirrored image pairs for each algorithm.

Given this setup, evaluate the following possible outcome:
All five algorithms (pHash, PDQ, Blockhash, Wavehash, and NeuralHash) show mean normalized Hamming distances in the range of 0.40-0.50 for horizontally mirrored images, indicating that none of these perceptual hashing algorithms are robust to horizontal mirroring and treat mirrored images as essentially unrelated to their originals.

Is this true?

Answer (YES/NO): NO